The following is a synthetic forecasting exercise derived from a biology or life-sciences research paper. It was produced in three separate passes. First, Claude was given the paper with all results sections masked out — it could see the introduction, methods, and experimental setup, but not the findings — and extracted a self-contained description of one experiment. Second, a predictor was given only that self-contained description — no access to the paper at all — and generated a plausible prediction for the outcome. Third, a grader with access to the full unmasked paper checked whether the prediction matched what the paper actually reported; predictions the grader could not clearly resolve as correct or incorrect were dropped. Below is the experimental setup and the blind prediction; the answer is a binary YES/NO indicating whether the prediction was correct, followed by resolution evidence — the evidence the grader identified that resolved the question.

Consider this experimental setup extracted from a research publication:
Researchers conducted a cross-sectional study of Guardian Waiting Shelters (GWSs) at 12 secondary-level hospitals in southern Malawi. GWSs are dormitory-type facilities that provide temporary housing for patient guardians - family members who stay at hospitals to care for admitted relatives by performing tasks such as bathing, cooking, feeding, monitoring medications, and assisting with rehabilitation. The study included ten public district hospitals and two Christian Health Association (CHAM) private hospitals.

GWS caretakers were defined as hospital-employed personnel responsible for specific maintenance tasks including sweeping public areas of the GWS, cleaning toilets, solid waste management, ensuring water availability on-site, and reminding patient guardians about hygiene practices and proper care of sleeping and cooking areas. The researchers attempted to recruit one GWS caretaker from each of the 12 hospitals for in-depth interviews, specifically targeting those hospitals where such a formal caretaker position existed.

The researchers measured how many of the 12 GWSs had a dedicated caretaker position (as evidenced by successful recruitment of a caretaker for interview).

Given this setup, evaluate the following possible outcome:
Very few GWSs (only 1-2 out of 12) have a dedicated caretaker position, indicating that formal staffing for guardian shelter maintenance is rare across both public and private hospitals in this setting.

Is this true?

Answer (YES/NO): NO